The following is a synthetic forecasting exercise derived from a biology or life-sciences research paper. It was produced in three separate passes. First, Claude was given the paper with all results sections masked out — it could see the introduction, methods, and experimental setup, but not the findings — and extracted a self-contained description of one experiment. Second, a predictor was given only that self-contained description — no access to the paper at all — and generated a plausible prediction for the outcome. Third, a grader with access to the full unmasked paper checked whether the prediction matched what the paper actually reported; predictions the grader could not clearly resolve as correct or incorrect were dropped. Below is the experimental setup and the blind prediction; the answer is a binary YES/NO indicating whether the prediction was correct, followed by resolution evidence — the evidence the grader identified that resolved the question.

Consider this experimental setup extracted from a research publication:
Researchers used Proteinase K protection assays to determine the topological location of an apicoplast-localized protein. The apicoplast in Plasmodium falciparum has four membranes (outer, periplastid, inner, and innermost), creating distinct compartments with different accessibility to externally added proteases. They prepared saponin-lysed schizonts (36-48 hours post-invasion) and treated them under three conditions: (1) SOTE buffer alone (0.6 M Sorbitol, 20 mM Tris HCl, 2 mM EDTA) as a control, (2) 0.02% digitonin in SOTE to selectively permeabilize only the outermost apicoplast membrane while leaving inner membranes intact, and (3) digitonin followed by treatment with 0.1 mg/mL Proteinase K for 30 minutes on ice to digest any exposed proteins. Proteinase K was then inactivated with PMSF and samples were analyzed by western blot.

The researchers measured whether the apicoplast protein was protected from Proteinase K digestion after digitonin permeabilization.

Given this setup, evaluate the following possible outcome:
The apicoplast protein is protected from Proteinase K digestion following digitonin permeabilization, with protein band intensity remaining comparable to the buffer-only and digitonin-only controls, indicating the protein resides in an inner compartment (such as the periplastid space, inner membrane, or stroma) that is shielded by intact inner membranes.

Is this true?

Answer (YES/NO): NO